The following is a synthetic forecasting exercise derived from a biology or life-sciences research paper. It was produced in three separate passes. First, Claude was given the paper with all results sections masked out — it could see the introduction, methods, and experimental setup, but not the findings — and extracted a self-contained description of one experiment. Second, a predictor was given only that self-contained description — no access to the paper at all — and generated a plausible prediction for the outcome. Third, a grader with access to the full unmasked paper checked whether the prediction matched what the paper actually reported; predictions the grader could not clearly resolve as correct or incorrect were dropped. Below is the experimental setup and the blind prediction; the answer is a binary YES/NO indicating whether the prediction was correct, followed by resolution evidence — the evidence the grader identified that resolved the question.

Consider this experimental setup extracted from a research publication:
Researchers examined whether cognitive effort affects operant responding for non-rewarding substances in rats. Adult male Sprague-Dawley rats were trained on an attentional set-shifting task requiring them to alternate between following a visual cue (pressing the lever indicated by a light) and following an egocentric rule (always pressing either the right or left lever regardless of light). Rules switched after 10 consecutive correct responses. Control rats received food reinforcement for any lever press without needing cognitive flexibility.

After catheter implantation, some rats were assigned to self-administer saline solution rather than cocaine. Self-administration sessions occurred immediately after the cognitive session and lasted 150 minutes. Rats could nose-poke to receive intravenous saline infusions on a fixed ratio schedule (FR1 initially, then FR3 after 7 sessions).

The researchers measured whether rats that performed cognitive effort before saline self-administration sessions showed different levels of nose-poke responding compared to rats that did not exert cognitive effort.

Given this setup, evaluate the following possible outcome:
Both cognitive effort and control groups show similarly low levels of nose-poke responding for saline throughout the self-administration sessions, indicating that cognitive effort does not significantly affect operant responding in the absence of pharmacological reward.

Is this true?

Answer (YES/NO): YES